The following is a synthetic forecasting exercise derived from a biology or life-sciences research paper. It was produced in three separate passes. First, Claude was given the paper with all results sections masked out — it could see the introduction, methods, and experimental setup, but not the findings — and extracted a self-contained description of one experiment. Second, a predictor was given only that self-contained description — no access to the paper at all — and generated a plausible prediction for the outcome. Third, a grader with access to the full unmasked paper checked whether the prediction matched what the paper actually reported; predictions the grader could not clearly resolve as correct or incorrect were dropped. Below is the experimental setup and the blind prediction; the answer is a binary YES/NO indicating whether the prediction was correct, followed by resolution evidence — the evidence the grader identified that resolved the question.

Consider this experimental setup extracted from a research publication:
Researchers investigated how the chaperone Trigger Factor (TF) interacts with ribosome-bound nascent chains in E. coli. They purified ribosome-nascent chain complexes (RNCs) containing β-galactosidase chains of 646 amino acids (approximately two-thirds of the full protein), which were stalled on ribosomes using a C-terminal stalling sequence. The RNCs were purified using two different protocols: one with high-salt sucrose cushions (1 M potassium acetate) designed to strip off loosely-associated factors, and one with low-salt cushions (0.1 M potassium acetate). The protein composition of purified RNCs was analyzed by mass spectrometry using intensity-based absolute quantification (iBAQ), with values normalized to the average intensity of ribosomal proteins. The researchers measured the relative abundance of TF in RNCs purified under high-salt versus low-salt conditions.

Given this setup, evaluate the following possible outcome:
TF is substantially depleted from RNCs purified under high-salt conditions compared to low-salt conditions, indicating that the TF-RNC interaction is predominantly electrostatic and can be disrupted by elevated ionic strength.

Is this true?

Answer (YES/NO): NO